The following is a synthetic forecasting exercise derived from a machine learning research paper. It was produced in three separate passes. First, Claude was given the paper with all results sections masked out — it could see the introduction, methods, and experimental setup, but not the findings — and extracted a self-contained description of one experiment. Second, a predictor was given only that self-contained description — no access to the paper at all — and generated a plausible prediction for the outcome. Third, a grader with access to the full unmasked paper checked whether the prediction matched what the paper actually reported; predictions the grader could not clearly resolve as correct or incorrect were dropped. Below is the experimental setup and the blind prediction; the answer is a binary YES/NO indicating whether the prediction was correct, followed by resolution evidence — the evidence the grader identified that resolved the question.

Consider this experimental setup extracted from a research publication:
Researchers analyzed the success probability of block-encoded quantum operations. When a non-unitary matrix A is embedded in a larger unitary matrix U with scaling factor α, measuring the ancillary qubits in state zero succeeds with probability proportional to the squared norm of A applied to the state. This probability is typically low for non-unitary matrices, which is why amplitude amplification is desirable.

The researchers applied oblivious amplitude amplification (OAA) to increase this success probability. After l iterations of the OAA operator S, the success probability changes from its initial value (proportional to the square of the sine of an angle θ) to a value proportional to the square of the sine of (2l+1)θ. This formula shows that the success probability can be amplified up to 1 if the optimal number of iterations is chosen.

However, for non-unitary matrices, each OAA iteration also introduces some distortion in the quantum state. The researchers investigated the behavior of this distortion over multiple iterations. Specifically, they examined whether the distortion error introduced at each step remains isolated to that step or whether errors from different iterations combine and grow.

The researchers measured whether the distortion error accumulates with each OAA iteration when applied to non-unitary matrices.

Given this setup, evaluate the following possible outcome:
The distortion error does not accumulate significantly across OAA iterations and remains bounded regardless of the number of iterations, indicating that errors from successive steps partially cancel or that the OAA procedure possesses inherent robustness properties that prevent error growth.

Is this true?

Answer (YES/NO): NO